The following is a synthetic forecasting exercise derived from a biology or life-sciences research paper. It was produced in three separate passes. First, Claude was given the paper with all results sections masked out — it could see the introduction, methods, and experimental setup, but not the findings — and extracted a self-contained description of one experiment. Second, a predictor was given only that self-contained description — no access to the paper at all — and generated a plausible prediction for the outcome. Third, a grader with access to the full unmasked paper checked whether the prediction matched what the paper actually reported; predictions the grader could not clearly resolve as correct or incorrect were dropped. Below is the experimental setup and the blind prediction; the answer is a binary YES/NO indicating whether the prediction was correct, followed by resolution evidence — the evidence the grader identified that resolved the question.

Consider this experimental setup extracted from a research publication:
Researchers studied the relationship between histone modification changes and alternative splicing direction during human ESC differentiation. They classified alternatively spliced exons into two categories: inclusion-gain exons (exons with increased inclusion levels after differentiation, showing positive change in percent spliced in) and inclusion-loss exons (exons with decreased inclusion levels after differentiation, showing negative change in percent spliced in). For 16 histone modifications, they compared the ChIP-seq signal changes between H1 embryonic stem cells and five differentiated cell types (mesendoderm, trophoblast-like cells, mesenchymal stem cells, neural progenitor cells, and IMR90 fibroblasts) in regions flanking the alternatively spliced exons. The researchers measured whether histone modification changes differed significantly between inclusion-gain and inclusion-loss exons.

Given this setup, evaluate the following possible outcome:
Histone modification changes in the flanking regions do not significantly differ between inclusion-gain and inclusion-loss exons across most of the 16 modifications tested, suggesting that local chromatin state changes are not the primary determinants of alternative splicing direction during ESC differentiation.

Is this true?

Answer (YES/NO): NO